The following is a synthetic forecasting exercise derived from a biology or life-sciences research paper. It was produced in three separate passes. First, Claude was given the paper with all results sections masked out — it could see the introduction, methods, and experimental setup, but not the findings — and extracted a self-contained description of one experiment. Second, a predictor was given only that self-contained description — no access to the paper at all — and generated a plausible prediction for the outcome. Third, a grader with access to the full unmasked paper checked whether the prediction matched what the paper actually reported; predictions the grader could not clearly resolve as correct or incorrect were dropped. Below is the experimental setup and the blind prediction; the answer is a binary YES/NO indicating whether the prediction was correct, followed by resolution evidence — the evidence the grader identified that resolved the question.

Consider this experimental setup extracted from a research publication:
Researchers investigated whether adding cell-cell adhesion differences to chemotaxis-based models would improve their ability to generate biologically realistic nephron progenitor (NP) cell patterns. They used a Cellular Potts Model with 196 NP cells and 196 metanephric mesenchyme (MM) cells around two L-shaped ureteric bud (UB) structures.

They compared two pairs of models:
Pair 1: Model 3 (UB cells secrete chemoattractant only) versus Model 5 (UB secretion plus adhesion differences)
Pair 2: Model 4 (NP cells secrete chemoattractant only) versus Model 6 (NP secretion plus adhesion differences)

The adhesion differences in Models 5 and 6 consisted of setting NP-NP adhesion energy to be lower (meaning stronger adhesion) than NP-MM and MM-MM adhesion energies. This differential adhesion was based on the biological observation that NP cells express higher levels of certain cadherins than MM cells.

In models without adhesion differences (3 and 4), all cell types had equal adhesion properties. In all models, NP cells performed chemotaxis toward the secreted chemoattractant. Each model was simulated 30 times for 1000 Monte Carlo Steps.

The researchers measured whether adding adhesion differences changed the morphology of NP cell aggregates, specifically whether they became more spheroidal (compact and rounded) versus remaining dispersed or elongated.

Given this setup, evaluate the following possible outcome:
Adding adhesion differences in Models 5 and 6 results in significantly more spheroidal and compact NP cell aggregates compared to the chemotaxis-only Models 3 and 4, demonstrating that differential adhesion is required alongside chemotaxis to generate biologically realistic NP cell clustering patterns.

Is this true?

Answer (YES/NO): NO